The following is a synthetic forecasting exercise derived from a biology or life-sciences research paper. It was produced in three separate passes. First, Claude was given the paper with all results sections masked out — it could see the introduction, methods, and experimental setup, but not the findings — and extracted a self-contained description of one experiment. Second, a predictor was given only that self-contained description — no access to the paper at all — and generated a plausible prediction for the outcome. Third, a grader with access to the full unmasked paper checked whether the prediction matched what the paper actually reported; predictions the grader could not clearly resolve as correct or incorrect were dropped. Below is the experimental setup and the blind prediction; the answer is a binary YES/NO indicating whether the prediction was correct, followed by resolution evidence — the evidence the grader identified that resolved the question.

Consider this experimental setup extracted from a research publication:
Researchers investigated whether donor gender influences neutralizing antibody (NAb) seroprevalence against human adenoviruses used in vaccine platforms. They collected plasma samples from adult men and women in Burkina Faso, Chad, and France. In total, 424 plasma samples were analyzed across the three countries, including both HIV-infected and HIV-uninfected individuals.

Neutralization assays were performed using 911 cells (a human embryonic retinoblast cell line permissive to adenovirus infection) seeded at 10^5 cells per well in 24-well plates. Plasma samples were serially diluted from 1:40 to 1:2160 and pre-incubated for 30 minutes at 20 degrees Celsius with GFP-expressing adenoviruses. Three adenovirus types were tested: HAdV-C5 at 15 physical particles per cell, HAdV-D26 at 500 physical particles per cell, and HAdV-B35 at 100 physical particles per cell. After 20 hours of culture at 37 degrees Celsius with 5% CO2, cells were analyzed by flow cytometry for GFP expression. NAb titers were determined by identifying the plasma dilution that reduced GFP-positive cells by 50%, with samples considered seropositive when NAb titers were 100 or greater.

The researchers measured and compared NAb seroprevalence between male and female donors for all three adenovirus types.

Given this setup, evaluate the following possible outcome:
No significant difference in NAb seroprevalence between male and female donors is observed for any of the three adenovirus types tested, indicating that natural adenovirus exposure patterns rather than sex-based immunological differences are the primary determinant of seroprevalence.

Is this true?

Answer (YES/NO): YES